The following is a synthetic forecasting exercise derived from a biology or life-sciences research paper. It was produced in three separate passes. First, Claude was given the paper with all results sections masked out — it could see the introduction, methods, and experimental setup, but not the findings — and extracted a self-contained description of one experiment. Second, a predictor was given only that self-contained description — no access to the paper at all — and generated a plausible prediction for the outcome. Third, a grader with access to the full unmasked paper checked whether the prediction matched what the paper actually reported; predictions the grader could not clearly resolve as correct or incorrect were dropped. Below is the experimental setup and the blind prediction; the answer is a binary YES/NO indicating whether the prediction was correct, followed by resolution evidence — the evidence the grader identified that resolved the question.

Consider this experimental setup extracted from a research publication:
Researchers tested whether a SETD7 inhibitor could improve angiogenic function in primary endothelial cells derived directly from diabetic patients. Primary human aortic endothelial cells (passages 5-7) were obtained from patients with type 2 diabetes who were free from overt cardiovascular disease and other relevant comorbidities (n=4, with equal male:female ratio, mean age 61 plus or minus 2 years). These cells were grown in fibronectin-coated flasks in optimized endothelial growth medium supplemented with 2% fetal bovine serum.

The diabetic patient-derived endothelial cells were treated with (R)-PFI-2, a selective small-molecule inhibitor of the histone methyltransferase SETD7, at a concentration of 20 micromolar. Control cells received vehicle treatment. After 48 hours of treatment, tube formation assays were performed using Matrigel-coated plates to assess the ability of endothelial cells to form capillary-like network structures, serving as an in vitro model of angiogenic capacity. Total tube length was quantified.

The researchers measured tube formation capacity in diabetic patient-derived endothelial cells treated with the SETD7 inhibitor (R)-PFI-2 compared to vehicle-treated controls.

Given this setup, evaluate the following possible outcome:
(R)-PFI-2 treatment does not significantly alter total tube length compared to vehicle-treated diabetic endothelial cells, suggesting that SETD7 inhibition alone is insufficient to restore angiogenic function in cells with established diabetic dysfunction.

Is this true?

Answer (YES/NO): NO